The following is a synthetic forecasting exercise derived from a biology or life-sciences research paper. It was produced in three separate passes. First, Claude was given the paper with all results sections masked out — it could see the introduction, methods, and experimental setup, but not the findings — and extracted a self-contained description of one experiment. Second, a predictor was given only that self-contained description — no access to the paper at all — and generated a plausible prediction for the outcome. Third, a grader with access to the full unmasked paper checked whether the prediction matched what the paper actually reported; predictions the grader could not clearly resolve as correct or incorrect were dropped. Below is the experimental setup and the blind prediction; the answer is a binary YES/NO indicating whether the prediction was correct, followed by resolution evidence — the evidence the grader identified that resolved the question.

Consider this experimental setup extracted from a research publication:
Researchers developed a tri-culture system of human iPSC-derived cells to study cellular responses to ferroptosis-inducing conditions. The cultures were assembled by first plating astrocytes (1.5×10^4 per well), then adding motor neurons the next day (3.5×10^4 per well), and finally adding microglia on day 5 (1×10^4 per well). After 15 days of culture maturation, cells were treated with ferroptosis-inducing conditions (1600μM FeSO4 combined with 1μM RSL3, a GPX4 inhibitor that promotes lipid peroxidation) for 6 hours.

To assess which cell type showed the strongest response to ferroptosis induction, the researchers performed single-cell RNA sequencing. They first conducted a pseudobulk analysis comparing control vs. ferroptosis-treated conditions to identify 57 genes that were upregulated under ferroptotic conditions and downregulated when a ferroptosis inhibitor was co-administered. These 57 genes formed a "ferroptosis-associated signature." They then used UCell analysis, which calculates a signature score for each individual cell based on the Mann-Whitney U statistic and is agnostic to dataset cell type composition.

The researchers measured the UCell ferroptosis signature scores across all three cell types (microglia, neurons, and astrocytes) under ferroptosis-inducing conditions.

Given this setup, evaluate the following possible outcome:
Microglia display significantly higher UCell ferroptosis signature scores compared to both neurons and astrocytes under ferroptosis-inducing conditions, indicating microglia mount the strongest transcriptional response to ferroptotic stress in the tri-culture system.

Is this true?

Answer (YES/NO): YES